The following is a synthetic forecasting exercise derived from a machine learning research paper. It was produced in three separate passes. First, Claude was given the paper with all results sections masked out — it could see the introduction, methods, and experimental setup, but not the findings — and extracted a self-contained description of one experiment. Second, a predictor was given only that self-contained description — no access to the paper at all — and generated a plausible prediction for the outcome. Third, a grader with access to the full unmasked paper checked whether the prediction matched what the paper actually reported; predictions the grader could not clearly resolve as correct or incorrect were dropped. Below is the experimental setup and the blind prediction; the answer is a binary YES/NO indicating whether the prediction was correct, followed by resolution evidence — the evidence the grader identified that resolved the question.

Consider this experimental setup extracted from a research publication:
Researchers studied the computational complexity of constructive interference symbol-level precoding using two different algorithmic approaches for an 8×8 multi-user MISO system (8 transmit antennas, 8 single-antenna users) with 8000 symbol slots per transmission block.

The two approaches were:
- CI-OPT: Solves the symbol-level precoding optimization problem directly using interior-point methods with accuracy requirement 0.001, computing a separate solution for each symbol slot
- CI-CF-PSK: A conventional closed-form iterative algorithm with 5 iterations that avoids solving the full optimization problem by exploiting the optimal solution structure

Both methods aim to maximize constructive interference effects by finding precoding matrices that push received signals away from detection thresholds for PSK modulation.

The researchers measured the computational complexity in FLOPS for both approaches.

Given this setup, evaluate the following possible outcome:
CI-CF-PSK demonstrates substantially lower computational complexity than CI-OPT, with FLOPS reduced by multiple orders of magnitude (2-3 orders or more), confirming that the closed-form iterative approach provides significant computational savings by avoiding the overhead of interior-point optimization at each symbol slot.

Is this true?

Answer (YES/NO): NO